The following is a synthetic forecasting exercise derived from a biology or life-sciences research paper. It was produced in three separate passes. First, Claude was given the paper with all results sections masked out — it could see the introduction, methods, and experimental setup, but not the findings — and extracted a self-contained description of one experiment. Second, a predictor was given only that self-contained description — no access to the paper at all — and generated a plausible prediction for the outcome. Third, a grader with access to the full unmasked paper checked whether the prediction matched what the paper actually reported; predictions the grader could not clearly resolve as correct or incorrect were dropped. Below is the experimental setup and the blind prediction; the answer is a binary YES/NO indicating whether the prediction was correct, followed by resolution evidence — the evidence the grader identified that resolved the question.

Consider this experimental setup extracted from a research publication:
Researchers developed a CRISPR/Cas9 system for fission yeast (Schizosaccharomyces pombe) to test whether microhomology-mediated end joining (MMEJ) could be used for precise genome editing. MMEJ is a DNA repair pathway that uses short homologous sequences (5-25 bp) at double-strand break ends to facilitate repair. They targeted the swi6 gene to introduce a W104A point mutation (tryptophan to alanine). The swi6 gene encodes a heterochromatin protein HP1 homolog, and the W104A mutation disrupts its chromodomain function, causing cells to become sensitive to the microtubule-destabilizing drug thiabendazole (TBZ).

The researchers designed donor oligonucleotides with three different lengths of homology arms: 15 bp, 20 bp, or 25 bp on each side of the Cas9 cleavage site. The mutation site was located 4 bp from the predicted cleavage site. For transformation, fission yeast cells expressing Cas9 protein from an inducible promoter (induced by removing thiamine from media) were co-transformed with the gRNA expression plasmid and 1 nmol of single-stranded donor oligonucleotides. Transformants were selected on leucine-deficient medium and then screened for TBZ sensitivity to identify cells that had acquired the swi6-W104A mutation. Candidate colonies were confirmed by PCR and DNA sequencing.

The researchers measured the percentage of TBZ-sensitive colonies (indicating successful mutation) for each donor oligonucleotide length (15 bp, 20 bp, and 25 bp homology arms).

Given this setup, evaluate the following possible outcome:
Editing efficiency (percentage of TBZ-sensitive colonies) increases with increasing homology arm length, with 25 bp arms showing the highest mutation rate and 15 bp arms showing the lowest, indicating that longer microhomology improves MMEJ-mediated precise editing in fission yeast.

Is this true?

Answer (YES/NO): YES